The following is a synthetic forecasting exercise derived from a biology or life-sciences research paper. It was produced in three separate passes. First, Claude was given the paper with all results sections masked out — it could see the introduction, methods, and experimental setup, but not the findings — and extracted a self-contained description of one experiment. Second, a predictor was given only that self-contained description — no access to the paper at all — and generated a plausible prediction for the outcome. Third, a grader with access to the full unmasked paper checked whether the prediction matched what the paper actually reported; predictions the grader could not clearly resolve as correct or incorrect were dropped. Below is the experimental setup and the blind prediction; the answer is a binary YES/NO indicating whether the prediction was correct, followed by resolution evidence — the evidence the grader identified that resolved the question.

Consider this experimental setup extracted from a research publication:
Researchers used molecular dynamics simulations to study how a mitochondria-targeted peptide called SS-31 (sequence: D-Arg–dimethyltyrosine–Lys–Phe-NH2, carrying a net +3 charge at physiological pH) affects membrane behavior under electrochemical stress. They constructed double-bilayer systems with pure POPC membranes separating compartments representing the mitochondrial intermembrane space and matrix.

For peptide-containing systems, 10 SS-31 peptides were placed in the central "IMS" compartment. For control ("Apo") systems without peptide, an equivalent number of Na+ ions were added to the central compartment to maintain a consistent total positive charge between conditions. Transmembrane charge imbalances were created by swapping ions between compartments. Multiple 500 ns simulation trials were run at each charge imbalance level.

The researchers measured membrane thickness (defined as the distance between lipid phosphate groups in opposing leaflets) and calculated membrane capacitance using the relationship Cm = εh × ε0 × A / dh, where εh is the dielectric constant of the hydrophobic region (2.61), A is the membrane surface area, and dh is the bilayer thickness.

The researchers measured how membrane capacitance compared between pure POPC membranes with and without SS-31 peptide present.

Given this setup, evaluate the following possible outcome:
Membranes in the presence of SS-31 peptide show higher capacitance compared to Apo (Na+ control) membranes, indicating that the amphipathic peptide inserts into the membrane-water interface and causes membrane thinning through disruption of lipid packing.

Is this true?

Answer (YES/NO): YES